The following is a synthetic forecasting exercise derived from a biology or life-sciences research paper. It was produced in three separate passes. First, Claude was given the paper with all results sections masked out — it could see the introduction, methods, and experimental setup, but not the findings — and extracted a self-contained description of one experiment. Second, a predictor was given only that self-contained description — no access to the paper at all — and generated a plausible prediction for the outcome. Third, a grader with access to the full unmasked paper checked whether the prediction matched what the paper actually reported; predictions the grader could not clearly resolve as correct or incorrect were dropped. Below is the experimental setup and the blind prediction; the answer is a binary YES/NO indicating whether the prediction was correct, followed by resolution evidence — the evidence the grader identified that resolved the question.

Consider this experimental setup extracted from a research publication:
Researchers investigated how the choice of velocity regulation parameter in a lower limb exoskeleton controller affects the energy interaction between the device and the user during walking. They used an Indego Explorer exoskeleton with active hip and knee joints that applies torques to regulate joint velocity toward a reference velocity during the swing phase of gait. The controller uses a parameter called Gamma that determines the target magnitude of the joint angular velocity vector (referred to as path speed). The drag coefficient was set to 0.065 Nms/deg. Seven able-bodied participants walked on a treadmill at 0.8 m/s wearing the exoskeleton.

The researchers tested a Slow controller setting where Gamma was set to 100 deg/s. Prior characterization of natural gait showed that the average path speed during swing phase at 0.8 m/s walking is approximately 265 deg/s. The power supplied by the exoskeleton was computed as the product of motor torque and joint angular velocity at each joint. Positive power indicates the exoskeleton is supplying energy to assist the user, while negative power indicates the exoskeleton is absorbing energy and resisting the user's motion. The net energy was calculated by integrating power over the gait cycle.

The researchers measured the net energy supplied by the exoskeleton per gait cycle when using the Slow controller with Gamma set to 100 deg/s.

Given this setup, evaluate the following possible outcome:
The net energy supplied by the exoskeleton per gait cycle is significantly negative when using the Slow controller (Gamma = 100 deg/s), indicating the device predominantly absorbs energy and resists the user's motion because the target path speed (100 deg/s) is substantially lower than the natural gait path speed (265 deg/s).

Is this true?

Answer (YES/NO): YES